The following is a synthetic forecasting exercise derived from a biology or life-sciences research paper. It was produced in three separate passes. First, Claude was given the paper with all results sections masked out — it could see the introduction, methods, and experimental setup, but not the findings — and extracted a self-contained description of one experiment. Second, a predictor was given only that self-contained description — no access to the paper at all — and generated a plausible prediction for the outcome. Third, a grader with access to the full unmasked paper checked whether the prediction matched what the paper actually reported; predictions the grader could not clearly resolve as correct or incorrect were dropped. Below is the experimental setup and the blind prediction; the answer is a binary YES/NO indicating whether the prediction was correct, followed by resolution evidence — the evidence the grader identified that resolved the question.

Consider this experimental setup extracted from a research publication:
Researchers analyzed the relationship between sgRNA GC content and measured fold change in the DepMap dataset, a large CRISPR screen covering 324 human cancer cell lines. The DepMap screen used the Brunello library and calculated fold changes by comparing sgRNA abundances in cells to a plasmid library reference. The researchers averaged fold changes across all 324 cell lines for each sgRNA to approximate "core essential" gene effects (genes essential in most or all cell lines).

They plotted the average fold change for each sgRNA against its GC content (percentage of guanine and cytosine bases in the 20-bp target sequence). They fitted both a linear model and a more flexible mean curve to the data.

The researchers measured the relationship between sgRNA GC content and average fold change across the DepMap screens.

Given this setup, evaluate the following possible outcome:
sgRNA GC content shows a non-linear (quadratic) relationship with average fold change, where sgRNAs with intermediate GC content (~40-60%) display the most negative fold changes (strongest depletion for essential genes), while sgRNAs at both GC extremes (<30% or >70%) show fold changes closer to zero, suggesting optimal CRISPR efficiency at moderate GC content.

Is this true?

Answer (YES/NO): NO